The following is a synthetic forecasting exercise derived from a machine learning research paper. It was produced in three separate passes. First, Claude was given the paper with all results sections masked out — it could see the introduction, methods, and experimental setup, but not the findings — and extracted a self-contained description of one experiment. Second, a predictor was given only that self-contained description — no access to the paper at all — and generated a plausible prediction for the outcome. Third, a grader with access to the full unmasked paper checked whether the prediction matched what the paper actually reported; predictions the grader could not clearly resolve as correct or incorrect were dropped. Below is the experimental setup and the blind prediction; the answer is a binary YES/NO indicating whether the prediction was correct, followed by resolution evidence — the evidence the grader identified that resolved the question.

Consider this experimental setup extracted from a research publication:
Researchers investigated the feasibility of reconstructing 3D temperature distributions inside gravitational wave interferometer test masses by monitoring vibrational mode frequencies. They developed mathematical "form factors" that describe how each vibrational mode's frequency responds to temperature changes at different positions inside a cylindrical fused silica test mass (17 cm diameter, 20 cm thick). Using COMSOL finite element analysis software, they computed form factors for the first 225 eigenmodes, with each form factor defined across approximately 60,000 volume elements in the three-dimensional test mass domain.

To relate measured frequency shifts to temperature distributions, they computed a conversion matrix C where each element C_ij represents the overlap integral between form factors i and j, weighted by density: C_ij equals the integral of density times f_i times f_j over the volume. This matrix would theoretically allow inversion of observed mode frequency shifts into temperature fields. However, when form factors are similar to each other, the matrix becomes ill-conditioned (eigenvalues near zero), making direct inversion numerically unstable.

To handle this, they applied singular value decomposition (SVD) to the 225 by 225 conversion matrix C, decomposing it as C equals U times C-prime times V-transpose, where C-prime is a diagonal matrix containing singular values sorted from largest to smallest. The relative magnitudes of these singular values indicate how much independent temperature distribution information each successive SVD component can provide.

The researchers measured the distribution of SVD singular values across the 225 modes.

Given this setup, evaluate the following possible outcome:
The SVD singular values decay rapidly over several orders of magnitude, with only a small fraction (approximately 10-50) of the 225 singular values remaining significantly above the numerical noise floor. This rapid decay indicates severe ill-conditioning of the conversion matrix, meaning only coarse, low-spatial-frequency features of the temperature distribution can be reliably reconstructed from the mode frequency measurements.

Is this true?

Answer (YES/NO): NO